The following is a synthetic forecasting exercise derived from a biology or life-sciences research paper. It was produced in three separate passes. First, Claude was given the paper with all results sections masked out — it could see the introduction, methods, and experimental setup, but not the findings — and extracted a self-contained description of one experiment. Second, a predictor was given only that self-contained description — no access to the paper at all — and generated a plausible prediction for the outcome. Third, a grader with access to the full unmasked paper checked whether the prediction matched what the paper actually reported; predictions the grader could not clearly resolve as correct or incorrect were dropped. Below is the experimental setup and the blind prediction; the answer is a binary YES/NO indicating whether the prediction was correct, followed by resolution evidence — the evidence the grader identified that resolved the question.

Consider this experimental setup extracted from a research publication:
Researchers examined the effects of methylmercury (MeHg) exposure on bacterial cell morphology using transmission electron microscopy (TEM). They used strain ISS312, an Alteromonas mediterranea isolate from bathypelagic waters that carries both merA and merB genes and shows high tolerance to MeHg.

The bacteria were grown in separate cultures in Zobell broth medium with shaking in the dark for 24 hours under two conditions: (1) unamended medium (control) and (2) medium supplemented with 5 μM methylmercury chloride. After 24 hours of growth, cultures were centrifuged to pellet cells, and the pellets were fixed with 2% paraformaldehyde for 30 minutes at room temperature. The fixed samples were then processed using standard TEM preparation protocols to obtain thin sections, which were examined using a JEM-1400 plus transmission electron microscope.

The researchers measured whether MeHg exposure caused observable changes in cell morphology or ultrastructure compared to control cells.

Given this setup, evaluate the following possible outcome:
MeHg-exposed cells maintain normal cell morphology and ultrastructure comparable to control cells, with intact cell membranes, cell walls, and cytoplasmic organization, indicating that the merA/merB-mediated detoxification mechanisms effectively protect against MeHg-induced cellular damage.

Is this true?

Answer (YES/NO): YES